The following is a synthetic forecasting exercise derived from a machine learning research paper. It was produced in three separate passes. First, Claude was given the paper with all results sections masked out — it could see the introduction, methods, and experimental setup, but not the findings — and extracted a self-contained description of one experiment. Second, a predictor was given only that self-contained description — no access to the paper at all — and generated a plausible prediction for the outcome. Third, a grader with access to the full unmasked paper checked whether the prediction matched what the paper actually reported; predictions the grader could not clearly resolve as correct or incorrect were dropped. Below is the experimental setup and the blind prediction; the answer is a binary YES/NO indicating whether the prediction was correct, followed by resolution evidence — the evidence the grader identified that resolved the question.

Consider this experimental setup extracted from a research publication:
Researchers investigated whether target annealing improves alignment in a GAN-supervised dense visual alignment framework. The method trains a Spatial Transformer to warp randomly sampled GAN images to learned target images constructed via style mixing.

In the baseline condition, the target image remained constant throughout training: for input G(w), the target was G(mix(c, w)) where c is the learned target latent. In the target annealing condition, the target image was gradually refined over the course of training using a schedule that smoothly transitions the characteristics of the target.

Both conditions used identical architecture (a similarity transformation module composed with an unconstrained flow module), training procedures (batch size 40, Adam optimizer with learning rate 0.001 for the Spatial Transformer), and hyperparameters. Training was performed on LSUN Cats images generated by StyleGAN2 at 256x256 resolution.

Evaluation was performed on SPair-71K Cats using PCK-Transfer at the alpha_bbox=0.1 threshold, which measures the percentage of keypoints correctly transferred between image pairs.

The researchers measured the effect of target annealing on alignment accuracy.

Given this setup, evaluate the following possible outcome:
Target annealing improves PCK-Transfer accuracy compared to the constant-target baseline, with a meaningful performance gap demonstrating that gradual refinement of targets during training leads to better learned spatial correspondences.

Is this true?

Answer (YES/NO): YES